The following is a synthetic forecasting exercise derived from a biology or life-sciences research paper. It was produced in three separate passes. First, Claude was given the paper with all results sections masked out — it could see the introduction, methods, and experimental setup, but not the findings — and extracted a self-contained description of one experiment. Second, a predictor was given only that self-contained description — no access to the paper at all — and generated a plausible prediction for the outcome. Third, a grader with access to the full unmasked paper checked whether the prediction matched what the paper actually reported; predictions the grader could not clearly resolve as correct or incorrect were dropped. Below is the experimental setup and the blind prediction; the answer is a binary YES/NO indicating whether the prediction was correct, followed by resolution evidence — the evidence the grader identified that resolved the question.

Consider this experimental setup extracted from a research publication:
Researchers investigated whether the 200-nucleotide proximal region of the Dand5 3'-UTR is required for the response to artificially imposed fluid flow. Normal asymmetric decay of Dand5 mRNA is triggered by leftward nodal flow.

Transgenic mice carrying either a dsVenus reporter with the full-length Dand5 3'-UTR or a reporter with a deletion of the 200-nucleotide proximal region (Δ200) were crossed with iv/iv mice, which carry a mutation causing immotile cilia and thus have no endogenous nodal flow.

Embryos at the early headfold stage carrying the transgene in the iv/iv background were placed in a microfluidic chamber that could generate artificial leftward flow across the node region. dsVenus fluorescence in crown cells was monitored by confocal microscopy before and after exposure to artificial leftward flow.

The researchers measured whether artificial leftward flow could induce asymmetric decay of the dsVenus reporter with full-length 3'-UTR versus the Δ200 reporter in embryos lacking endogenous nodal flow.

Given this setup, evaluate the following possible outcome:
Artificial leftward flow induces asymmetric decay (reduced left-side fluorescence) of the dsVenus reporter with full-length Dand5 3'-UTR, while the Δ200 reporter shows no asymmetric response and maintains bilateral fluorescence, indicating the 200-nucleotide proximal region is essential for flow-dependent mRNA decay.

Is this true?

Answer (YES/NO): YES